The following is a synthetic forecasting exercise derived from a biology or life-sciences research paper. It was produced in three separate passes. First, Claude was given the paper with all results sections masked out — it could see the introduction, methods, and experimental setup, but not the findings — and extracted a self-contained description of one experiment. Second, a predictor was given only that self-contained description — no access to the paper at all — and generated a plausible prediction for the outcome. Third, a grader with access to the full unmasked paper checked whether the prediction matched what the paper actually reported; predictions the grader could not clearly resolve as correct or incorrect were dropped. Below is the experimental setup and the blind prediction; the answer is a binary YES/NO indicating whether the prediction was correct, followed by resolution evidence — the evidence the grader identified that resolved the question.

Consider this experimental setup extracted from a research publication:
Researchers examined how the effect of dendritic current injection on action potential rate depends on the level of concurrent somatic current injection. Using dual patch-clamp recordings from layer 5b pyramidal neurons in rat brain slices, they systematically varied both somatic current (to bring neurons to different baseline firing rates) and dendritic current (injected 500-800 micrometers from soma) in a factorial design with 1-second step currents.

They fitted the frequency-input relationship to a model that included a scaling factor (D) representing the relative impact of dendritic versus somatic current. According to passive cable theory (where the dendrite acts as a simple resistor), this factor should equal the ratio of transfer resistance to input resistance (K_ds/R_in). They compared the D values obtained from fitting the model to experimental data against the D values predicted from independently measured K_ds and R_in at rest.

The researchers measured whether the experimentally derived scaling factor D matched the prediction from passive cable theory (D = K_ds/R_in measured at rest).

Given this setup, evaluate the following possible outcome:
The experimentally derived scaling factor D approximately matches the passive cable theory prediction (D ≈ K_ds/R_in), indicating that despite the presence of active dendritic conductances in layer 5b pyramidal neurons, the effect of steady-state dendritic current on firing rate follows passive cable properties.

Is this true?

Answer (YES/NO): NO